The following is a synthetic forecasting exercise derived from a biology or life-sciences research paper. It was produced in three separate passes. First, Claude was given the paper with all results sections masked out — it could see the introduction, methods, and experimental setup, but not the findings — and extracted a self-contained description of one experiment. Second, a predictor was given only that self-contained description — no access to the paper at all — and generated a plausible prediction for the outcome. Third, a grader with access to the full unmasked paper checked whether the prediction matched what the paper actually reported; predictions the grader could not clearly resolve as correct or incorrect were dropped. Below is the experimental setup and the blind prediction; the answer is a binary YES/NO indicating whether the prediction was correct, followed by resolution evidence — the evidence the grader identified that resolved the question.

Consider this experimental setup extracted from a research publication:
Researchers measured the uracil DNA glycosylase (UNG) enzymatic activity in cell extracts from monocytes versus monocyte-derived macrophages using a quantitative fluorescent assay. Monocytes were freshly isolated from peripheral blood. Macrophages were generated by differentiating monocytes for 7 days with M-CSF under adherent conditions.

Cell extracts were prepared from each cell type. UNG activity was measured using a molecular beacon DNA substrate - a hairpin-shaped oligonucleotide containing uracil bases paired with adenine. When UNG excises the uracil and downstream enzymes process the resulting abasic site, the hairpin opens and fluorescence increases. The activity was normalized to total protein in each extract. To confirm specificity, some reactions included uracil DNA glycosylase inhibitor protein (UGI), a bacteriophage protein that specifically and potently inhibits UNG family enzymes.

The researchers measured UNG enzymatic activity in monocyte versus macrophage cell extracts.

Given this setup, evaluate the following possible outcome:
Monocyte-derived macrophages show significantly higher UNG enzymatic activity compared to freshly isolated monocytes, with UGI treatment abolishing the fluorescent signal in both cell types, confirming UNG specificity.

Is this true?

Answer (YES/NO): NO